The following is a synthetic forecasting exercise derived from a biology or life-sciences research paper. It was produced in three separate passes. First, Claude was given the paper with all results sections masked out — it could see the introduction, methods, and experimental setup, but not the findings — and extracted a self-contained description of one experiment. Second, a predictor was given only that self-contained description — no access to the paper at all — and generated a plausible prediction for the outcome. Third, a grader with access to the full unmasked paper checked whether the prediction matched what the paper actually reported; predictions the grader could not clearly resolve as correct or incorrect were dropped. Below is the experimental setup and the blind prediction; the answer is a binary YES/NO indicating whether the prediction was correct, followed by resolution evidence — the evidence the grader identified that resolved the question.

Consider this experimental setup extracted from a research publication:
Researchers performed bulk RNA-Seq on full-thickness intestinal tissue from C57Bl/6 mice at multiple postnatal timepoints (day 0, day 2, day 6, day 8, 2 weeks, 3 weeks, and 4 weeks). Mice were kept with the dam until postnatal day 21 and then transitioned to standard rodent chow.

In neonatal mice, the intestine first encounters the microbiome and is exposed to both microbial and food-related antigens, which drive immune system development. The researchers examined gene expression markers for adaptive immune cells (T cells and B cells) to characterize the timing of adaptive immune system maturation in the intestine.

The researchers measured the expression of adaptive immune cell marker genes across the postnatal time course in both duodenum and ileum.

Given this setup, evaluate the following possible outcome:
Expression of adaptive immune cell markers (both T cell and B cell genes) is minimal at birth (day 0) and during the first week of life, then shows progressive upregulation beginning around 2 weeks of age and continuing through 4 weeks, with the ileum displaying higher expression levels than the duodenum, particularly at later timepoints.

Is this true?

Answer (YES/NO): NO